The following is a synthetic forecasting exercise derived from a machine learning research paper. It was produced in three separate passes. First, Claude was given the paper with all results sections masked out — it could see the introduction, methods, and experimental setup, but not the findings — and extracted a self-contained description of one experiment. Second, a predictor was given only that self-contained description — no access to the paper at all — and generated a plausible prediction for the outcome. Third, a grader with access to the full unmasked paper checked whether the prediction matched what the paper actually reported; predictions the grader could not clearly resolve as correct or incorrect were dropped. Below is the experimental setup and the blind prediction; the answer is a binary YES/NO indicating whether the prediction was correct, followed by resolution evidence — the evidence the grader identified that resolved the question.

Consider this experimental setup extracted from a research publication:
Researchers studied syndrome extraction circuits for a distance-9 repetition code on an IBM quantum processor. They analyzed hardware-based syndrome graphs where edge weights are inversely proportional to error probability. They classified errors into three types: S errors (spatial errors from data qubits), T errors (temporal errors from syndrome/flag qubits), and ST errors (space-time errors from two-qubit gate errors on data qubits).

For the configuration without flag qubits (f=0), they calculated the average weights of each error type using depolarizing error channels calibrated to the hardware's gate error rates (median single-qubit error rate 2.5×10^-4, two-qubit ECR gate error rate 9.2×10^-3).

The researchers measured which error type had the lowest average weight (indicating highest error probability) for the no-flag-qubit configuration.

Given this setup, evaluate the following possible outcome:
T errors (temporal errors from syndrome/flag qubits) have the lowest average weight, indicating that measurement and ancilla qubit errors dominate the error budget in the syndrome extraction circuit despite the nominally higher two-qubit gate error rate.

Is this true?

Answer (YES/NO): YES